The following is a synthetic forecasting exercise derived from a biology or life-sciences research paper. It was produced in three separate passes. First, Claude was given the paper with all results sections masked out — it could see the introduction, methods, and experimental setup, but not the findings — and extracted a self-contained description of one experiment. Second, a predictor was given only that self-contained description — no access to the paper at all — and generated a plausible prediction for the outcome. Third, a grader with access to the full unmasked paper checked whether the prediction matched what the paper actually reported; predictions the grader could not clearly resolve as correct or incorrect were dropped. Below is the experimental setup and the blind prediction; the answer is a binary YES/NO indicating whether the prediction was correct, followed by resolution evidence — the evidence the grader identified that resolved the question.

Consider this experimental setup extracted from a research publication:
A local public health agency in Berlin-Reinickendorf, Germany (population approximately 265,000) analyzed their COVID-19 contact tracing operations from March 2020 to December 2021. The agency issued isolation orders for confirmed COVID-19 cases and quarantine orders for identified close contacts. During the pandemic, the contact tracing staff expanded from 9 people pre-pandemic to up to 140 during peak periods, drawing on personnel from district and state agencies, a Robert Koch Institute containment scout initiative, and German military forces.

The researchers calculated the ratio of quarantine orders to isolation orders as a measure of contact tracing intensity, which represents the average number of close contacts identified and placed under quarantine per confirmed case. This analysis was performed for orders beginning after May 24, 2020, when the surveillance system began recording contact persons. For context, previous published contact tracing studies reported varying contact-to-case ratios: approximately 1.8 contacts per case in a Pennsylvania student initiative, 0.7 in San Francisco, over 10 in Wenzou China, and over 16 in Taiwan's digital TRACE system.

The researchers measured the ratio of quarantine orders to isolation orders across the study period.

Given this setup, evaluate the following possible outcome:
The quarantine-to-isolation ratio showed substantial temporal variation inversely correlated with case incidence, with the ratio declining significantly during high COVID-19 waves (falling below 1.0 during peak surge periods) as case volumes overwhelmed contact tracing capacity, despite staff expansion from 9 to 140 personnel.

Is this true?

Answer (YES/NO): NO